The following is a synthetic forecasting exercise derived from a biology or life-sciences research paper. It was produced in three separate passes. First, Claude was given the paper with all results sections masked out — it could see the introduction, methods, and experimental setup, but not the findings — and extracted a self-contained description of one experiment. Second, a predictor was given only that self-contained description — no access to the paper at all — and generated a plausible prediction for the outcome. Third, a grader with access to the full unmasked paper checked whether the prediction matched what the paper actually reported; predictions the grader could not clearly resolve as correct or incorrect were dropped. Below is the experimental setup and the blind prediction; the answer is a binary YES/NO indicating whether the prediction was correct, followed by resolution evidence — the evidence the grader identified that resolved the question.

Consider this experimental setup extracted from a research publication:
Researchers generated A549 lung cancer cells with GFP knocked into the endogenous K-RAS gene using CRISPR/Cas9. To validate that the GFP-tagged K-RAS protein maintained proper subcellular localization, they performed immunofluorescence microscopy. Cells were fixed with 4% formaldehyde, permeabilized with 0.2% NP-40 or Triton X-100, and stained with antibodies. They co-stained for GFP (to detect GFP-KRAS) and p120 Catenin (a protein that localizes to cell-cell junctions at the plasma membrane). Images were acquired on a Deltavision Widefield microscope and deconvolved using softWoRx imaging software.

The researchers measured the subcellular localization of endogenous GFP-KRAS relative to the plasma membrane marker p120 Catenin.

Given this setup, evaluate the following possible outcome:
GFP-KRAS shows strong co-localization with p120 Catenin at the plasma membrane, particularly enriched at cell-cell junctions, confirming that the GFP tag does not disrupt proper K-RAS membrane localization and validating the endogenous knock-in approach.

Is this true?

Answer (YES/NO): YES